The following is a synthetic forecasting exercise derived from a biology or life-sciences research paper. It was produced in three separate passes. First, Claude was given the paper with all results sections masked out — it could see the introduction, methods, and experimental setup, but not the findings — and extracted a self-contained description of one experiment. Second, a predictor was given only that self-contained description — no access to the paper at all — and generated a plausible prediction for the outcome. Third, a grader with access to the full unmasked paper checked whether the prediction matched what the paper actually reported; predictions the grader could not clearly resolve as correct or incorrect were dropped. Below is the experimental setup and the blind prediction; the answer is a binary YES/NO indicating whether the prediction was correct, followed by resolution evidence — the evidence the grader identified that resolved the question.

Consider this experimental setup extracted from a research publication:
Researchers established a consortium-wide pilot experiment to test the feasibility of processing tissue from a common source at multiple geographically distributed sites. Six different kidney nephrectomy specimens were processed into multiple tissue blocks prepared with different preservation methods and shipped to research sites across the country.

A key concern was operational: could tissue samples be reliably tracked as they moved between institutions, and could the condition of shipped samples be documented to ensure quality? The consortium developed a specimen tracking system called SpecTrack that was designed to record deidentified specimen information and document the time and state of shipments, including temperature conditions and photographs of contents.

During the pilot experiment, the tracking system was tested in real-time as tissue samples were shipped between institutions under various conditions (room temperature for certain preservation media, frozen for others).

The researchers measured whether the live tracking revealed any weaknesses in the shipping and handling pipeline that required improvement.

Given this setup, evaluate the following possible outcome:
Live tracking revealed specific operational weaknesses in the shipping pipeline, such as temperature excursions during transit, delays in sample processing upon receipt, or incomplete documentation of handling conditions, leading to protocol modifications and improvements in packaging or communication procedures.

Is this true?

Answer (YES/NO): YES